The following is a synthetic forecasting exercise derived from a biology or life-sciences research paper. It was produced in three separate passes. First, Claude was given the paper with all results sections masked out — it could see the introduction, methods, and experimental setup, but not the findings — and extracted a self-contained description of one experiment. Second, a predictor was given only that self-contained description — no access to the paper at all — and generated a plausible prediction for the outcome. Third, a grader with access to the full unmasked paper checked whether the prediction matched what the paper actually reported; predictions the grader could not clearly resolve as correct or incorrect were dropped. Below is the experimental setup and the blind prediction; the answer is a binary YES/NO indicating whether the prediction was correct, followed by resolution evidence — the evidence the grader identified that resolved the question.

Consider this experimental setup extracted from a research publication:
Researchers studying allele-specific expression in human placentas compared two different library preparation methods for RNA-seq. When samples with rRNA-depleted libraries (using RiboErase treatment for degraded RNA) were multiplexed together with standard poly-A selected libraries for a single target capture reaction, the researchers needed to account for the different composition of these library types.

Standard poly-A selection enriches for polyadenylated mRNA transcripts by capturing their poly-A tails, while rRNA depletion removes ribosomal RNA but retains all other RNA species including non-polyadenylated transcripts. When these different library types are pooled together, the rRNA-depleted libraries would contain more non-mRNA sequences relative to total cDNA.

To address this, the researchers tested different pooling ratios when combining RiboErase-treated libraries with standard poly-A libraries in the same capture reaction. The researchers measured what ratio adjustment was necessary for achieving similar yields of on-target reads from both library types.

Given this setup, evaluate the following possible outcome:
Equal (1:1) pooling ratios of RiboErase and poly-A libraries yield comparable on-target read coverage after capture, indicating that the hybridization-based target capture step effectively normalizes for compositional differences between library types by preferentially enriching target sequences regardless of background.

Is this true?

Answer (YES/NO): NO